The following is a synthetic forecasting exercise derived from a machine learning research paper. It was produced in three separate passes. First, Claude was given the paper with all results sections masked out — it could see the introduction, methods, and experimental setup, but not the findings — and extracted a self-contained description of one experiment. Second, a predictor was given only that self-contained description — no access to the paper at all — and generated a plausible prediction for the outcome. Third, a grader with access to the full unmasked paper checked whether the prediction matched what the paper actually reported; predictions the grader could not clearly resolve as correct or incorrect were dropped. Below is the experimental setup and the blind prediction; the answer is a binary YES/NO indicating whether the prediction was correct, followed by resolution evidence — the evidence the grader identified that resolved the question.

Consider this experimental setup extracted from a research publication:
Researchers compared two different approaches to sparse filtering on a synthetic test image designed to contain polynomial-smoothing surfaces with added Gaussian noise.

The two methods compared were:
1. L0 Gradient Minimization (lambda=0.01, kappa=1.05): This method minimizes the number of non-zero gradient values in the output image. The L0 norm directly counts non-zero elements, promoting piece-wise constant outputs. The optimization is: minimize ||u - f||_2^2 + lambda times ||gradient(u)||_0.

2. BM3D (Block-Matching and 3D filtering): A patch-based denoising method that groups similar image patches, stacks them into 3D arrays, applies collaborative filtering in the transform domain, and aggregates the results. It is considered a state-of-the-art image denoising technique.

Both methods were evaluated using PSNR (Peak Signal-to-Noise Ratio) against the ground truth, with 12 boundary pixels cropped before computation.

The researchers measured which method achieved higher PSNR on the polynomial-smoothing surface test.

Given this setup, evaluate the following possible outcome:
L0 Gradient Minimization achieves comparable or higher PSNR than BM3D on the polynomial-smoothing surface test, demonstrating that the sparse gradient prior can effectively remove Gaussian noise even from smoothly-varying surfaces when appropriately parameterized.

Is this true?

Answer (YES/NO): NO